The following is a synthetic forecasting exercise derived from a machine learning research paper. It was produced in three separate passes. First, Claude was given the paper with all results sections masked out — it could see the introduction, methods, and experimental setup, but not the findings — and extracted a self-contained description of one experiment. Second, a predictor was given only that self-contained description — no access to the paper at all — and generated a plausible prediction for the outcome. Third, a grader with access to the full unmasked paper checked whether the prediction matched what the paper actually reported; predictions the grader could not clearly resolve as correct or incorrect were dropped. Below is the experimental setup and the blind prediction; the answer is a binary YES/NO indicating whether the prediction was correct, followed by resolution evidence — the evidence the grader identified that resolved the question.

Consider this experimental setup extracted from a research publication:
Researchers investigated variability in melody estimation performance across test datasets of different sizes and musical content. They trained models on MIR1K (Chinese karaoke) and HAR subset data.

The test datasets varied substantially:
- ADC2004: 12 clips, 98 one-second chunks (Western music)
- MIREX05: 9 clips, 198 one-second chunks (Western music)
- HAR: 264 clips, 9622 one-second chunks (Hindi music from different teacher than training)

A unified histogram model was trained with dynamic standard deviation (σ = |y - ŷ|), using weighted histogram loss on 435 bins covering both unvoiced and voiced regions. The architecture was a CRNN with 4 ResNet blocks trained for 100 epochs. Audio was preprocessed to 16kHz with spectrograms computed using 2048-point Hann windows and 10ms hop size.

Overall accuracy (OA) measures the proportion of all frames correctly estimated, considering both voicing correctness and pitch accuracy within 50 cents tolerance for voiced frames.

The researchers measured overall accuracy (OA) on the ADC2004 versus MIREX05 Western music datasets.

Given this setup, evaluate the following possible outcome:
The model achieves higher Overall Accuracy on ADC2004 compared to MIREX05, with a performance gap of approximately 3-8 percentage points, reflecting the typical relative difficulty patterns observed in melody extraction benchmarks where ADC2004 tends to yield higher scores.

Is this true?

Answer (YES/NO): NO